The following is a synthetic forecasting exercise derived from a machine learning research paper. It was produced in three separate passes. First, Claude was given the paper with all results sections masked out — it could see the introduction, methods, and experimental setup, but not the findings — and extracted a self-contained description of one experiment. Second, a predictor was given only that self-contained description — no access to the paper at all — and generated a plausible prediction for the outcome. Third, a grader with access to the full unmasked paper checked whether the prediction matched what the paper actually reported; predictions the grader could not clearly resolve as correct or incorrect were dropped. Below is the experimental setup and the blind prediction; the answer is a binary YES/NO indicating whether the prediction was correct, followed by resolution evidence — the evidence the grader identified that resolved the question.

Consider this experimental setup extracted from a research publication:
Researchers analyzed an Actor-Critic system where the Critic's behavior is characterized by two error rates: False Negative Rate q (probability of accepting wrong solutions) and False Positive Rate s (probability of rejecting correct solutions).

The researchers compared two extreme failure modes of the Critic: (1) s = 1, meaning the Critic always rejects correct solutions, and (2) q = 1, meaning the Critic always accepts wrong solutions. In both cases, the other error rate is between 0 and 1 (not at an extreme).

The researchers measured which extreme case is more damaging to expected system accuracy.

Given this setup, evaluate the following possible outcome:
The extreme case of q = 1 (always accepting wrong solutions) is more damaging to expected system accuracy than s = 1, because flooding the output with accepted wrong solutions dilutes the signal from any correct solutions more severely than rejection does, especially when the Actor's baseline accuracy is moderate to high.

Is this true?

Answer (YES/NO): NO